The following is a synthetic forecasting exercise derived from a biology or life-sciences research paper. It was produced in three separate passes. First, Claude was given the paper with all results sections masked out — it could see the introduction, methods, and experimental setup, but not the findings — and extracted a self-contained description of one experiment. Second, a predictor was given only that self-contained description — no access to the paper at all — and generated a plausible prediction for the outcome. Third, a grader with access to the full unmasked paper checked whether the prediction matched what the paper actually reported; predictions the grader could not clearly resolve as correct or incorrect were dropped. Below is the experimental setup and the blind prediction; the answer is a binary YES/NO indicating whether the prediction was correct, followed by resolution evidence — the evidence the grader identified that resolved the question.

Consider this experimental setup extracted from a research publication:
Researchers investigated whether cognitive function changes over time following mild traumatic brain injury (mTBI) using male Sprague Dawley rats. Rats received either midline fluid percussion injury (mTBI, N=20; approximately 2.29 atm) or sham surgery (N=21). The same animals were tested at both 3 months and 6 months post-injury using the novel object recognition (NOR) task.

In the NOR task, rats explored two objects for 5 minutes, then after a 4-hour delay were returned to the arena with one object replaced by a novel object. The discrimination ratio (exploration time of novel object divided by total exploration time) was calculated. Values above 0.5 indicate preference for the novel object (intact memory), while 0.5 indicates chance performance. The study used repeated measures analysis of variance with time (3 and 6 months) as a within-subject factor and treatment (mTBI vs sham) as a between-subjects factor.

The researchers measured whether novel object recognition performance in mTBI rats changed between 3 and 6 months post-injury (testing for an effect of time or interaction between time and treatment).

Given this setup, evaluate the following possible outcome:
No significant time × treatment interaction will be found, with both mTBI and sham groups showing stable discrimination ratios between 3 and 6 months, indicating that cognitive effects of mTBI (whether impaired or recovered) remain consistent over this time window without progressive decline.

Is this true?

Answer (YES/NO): YES